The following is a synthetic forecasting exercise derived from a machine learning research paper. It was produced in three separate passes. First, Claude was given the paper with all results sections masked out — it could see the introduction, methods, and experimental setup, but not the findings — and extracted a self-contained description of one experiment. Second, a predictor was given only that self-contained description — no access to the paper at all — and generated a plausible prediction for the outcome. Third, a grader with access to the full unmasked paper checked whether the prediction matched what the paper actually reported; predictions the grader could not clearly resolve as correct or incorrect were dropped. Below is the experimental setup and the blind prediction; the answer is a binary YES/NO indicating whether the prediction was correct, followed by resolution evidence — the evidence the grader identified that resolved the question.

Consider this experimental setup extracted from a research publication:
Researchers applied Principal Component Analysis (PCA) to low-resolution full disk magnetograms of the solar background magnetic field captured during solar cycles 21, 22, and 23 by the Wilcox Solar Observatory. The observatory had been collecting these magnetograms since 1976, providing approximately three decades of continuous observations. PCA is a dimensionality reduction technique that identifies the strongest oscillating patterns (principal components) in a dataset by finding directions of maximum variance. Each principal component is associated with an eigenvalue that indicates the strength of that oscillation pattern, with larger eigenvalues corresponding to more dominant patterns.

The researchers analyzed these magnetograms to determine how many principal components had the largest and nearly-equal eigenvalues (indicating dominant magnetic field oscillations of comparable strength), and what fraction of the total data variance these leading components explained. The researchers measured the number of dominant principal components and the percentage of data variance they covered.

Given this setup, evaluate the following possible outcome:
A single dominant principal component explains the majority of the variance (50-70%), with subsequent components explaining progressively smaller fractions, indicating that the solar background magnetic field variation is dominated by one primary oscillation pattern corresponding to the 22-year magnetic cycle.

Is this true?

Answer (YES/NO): NO